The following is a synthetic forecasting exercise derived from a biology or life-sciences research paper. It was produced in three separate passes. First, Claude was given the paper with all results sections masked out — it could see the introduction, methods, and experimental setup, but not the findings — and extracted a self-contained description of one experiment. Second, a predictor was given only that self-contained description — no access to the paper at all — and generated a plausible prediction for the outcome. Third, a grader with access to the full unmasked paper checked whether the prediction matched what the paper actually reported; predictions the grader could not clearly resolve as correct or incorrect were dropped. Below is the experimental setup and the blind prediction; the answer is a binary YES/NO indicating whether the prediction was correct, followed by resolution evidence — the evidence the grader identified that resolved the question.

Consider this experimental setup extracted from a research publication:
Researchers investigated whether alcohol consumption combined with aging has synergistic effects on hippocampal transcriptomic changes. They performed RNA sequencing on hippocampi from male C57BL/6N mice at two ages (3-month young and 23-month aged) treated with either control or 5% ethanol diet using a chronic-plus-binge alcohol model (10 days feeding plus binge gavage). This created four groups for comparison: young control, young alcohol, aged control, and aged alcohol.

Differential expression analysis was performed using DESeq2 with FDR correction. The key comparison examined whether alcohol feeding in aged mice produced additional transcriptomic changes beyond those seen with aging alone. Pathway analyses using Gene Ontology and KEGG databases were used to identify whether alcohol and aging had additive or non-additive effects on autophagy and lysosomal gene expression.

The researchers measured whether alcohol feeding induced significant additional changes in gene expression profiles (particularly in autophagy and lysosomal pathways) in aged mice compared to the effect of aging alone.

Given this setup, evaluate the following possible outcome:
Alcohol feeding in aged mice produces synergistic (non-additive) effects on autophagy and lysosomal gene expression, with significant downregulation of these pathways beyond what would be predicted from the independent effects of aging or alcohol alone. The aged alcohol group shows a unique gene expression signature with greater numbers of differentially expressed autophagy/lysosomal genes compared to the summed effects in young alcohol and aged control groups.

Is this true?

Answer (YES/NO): NO